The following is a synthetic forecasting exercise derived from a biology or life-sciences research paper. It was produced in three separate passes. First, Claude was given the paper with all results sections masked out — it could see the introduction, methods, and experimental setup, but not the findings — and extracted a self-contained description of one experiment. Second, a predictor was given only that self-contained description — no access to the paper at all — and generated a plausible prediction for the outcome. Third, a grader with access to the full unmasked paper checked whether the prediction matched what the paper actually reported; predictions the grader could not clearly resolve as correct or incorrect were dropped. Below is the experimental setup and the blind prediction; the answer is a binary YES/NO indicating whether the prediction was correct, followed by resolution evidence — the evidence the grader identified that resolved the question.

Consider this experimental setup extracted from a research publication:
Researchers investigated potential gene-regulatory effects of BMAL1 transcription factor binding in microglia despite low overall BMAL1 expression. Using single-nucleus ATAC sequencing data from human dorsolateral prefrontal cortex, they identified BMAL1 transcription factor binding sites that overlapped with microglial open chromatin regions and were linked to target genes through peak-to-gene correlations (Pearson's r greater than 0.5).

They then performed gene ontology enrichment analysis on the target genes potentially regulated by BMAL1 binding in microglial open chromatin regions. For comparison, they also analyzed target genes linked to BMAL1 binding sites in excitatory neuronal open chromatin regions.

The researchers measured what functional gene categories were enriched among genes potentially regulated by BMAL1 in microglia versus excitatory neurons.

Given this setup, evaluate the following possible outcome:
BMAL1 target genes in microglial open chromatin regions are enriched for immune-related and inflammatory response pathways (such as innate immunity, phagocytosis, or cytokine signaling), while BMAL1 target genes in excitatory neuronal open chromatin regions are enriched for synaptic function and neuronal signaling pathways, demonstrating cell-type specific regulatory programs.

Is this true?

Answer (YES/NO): YES